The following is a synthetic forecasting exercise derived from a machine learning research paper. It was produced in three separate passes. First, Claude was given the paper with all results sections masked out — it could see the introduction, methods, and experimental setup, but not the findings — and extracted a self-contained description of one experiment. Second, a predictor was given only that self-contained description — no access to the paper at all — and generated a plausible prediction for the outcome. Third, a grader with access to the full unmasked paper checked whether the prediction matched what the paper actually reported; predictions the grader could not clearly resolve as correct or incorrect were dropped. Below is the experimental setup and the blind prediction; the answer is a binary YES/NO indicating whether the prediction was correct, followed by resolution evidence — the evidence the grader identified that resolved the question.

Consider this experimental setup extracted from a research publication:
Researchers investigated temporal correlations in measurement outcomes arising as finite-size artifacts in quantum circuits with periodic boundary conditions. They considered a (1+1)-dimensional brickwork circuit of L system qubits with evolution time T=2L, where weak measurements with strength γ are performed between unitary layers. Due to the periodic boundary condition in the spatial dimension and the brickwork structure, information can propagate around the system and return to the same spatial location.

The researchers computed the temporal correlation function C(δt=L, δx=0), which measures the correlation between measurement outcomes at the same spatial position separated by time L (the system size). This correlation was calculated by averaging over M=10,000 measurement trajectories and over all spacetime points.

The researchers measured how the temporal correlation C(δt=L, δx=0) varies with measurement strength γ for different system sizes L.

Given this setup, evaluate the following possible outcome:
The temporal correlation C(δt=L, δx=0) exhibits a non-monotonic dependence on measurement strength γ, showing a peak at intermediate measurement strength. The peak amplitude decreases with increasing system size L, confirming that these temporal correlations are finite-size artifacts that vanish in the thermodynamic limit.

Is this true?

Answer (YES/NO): NO